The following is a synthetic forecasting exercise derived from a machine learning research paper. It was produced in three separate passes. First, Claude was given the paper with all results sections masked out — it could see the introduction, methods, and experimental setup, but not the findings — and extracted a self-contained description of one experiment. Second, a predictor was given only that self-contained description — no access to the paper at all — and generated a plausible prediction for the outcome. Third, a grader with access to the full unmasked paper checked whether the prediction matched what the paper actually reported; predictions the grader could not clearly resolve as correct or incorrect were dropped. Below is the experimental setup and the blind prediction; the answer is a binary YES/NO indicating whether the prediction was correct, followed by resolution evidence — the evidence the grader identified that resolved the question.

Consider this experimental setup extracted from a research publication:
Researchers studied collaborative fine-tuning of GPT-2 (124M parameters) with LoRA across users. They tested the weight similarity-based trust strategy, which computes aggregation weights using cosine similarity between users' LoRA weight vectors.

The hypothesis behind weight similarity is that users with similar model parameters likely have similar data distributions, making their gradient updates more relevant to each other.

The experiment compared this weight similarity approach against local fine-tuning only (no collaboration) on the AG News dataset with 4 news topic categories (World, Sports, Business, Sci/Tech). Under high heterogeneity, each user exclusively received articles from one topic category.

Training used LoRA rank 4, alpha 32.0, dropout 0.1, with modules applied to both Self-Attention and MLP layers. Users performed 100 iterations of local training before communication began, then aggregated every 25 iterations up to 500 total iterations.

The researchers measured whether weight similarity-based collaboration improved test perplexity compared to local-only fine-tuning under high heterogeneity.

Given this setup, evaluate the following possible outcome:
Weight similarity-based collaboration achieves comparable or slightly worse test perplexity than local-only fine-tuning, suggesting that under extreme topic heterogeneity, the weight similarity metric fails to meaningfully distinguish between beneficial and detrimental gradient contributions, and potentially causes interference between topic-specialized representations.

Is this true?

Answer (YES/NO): NO